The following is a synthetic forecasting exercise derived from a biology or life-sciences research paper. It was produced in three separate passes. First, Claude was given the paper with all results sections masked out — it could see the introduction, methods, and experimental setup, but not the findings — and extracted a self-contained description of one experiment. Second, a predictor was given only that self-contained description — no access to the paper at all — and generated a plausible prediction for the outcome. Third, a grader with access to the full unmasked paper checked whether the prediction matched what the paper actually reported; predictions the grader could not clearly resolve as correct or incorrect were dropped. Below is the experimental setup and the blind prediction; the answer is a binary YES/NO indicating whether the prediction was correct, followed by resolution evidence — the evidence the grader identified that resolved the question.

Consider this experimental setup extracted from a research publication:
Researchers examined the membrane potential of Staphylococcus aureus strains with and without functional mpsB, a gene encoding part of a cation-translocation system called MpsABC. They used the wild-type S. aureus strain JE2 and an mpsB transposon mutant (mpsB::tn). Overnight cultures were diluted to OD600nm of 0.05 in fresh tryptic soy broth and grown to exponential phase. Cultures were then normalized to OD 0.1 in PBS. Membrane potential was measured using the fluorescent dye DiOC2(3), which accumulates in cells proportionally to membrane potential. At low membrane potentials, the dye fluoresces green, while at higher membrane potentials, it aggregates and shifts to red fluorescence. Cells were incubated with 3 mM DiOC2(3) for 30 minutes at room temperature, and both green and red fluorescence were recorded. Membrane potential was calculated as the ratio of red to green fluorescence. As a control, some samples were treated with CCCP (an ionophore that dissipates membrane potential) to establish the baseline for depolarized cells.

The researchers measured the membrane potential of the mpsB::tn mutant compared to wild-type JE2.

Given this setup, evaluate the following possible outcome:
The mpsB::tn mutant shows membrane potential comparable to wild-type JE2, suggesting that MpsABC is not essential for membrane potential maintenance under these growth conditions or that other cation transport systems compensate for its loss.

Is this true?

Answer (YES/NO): NO